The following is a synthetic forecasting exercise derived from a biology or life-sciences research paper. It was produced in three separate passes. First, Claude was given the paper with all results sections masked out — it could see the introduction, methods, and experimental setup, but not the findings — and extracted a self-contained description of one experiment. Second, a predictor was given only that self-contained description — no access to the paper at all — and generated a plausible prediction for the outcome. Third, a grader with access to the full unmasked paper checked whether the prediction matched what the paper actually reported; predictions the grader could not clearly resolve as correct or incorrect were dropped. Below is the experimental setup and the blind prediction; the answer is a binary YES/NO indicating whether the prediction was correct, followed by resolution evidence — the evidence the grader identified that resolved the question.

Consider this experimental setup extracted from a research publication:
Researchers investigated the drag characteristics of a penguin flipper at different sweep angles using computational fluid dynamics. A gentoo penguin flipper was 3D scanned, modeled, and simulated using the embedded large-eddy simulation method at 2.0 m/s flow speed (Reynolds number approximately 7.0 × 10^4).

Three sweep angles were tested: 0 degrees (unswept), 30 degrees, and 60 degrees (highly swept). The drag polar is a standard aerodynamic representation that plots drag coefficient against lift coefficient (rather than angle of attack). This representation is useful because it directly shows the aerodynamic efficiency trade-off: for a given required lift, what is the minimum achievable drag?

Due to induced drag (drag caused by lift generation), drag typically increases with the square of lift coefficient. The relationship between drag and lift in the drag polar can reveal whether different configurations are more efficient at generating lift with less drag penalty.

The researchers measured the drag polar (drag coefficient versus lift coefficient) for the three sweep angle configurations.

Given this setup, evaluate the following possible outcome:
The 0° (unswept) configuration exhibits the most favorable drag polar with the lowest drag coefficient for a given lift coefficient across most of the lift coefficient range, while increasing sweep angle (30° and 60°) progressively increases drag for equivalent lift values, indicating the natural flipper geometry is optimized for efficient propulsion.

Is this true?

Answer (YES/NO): NO